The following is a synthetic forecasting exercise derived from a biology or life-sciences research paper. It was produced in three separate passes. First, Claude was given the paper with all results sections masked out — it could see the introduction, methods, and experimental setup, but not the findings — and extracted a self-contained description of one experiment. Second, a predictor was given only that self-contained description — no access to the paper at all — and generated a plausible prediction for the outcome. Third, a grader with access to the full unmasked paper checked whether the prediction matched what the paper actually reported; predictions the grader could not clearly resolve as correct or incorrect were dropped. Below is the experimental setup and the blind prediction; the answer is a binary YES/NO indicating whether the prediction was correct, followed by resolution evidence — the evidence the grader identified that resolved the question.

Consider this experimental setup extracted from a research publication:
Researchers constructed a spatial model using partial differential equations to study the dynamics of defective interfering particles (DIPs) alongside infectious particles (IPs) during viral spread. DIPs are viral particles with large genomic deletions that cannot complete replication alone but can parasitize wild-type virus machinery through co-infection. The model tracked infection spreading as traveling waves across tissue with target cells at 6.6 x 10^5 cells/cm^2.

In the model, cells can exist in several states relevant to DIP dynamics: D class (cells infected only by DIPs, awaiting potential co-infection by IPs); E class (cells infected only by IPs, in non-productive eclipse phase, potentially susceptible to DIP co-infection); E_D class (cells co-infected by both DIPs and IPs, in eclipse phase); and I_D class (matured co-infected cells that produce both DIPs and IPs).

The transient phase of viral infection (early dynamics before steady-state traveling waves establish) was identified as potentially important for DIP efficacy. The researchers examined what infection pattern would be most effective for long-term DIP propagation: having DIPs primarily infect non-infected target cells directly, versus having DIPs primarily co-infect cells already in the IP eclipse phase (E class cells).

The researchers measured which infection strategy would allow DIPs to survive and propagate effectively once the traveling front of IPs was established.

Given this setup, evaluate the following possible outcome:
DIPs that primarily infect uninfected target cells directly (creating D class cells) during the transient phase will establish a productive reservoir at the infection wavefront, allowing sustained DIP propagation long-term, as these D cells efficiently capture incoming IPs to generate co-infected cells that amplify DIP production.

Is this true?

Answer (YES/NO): NO